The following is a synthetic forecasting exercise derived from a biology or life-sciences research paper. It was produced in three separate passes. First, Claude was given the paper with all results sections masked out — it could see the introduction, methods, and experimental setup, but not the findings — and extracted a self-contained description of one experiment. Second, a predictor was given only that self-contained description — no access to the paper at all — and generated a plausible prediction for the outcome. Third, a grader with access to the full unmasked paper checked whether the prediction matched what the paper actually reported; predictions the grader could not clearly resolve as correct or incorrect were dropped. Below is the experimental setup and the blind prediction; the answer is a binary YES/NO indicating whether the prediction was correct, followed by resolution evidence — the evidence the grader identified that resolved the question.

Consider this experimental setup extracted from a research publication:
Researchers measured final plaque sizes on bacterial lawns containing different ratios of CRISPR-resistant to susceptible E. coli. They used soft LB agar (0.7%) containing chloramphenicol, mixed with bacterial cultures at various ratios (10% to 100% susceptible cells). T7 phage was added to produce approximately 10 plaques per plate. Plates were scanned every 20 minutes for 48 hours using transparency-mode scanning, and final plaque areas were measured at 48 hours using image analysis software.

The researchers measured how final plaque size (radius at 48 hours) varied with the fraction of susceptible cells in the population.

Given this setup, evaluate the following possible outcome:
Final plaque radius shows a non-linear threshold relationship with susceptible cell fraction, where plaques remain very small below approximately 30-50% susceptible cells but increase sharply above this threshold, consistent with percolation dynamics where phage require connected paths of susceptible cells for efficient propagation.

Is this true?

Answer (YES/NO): NO